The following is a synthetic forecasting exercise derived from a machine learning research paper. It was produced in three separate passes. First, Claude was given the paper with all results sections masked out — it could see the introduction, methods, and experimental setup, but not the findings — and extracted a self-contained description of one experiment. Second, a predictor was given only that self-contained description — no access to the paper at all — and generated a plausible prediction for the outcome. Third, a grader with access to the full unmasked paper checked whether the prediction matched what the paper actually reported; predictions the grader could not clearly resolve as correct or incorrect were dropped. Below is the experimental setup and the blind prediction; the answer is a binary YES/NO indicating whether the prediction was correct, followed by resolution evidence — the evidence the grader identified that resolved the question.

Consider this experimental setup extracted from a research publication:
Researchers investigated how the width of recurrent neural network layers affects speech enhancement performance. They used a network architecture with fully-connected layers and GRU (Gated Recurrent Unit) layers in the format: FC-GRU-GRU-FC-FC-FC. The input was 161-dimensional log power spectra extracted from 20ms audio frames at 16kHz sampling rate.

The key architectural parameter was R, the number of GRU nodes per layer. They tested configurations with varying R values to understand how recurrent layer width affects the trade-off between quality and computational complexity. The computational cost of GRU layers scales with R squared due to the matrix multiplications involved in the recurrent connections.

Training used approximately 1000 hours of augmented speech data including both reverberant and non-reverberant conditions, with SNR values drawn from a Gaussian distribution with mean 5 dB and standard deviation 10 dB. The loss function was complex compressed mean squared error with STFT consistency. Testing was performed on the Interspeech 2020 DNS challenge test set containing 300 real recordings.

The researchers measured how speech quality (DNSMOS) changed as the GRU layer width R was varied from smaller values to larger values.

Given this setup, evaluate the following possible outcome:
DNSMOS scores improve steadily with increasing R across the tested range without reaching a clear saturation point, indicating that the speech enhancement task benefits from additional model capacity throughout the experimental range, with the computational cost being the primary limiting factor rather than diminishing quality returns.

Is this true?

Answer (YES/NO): NO